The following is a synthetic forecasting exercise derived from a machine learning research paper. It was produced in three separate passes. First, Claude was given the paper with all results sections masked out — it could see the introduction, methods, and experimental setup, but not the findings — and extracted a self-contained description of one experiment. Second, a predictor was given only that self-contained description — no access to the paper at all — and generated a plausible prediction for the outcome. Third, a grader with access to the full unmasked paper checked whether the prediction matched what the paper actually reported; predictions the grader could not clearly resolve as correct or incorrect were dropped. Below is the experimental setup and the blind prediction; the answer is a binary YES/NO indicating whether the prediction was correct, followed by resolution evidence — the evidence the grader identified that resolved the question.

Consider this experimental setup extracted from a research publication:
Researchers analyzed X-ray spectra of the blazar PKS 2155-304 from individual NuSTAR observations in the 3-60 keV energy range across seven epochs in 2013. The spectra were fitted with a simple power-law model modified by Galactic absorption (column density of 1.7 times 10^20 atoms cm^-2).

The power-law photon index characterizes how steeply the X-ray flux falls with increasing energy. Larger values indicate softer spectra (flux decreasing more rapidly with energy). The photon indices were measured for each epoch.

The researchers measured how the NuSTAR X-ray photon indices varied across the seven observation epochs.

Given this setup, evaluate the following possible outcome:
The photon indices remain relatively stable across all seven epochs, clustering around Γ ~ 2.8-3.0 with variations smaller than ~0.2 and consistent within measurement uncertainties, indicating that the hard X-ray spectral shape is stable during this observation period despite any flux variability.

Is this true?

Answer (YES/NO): NO